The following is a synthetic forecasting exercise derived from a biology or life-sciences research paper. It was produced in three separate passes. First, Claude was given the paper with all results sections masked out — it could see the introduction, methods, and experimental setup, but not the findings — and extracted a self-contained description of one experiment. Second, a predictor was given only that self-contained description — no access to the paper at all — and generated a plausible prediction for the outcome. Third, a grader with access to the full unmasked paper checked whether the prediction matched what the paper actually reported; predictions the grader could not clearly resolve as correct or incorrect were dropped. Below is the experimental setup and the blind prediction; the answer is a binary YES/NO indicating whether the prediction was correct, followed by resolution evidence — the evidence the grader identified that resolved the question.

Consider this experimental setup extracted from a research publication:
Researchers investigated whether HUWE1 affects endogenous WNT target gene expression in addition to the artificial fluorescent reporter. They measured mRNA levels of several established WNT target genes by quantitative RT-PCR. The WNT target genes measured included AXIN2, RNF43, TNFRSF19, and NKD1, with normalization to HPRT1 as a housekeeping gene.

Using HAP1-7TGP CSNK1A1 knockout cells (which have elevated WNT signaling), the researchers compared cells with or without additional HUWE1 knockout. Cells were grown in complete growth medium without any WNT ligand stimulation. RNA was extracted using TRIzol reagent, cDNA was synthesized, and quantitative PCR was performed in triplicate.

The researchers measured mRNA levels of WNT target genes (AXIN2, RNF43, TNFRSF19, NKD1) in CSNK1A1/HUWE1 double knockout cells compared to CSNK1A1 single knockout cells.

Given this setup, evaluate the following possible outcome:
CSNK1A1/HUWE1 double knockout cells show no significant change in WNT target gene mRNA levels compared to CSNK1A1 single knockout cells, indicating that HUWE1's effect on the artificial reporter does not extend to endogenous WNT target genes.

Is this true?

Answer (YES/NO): NO